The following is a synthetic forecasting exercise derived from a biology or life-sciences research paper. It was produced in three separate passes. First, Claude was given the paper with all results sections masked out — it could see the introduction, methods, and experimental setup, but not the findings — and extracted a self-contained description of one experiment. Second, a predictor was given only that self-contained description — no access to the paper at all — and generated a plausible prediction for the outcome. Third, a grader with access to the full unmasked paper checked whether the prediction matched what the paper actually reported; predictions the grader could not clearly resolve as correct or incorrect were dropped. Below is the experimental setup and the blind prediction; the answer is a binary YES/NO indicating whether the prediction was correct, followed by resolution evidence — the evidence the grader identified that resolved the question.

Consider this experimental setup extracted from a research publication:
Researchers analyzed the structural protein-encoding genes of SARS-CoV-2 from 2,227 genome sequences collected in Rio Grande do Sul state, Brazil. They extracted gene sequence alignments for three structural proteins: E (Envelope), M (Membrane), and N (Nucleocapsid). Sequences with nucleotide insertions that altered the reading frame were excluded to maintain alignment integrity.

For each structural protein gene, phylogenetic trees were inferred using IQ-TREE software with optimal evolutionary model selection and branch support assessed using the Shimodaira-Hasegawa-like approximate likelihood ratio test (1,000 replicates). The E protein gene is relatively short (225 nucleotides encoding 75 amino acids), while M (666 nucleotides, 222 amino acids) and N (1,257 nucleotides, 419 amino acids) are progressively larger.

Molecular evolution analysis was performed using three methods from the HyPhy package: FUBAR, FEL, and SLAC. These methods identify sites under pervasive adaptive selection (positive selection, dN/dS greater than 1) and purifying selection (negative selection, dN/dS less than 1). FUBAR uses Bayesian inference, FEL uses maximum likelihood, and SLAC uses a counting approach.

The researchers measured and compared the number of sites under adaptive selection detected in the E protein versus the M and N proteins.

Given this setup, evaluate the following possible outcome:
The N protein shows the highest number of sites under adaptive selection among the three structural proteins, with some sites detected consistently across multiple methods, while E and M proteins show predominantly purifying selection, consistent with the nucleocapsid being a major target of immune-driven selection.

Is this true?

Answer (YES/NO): YES